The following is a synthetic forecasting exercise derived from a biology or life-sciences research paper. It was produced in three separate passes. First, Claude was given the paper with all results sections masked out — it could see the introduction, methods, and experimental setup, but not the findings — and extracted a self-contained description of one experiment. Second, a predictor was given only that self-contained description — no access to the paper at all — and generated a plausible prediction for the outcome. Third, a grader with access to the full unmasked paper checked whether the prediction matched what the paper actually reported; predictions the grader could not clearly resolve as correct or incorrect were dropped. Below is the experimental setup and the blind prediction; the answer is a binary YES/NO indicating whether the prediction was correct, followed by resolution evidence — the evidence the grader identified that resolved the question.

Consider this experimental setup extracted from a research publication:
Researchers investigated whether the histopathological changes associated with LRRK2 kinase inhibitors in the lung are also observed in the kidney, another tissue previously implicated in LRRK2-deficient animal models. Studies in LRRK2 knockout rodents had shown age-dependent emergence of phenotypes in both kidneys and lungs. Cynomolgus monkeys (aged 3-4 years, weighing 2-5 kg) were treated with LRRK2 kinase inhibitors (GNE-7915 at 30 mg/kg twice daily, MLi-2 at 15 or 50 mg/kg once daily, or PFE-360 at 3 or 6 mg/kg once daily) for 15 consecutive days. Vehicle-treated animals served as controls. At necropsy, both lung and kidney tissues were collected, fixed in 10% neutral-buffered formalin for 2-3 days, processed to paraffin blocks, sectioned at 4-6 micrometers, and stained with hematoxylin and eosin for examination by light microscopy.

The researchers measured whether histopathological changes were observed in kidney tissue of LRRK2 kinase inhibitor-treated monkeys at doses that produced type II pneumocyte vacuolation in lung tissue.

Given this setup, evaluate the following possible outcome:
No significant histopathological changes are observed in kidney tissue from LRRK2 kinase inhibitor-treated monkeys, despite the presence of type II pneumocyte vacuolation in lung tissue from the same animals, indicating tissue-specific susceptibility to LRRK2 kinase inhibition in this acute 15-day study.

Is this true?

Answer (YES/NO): YES